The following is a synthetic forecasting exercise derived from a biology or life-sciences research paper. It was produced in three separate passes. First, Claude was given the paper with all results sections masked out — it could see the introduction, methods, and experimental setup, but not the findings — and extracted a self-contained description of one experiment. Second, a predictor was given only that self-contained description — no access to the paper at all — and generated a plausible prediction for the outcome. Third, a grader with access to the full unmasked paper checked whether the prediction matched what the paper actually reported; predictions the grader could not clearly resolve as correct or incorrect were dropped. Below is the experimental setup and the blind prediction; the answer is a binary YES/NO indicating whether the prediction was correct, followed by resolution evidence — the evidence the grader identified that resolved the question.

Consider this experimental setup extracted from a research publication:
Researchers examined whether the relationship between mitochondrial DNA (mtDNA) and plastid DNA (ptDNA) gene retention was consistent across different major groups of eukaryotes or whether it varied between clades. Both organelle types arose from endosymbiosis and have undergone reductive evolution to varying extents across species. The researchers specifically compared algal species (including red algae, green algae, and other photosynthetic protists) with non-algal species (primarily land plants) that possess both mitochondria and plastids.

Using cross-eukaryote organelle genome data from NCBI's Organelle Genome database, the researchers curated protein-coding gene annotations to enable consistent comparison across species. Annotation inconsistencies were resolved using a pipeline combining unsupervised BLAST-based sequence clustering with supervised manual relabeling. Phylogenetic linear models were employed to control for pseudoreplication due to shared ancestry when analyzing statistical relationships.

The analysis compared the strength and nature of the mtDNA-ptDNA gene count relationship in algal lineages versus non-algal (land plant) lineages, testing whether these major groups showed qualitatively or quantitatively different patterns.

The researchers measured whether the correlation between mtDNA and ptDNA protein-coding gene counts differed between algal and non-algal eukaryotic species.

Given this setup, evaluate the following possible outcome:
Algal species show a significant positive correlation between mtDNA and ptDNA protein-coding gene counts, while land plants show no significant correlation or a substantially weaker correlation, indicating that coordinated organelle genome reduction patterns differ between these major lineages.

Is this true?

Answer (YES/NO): NO